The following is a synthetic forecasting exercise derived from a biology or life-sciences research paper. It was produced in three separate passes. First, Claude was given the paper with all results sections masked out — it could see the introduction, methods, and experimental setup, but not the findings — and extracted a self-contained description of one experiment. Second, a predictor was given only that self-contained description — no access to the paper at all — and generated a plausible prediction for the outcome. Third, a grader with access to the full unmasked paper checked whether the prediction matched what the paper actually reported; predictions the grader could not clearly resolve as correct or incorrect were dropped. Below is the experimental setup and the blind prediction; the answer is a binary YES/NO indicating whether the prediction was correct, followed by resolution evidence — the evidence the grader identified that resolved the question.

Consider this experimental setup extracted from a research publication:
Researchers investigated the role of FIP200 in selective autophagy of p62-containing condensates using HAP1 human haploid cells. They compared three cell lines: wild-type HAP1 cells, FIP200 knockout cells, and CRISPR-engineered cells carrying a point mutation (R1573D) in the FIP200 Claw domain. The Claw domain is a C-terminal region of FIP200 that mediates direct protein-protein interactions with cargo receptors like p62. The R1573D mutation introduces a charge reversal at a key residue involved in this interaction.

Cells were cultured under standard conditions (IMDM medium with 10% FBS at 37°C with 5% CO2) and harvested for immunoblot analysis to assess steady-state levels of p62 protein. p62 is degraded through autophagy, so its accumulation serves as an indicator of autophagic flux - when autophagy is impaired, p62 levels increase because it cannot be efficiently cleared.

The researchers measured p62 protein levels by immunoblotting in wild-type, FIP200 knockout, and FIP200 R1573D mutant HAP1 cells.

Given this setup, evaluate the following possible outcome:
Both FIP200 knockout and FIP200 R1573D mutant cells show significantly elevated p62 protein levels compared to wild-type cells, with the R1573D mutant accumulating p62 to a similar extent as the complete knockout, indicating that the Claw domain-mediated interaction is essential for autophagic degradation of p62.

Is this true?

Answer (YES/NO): NO